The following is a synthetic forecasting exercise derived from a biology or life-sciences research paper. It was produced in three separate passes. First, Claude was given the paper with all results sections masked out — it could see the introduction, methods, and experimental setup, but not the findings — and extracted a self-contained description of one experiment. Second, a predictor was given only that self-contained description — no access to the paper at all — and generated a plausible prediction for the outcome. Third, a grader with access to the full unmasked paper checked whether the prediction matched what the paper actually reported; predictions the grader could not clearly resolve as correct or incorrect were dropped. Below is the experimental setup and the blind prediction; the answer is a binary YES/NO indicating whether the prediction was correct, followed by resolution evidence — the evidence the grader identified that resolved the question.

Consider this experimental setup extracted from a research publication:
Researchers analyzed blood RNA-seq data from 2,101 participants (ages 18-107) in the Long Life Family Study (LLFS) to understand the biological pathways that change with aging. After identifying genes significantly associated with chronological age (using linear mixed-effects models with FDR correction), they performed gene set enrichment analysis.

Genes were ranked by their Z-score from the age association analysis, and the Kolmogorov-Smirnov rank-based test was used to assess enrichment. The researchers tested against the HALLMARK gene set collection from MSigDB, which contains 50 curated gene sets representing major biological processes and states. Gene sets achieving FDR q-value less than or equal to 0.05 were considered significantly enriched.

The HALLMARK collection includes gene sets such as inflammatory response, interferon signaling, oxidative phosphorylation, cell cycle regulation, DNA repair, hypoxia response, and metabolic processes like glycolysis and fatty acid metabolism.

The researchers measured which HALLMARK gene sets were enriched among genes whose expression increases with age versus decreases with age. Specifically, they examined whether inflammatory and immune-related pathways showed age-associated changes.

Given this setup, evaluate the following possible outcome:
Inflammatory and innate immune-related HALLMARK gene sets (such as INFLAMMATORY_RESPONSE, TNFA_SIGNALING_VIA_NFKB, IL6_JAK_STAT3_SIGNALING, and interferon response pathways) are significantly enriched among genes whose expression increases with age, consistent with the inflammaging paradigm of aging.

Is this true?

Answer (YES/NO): YES